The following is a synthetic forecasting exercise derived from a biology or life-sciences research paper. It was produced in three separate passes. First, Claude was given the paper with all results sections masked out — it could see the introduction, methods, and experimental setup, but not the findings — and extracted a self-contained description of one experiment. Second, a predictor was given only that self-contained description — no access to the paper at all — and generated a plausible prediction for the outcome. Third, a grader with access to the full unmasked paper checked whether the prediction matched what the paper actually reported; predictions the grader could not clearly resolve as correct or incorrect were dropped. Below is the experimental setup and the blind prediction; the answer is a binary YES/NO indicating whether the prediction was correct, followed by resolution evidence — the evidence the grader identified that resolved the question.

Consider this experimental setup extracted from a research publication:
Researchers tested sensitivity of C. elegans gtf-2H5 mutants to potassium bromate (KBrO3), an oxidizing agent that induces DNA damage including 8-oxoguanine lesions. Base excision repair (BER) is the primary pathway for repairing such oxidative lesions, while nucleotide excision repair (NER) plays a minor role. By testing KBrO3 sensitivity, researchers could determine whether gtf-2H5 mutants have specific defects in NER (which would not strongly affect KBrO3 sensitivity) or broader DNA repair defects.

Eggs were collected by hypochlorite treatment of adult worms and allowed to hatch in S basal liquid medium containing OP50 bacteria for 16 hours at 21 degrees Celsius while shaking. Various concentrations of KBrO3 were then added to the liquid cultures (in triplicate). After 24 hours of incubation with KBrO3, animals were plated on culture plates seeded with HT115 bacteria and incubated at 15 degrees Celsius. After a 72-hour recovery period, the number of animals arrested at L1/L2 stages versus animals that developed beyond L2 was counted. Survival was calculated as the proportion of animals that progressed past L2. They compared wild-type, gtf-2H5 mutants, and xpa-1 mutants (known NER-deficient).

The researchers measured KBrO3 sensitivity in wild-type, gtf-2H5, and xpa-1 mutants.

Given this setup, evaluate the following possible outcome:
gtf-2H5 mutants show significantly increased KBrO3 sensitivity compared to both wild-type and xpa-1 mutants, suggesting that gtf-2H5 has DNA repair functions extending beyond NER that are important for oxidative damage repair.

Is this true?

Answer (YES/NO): NO